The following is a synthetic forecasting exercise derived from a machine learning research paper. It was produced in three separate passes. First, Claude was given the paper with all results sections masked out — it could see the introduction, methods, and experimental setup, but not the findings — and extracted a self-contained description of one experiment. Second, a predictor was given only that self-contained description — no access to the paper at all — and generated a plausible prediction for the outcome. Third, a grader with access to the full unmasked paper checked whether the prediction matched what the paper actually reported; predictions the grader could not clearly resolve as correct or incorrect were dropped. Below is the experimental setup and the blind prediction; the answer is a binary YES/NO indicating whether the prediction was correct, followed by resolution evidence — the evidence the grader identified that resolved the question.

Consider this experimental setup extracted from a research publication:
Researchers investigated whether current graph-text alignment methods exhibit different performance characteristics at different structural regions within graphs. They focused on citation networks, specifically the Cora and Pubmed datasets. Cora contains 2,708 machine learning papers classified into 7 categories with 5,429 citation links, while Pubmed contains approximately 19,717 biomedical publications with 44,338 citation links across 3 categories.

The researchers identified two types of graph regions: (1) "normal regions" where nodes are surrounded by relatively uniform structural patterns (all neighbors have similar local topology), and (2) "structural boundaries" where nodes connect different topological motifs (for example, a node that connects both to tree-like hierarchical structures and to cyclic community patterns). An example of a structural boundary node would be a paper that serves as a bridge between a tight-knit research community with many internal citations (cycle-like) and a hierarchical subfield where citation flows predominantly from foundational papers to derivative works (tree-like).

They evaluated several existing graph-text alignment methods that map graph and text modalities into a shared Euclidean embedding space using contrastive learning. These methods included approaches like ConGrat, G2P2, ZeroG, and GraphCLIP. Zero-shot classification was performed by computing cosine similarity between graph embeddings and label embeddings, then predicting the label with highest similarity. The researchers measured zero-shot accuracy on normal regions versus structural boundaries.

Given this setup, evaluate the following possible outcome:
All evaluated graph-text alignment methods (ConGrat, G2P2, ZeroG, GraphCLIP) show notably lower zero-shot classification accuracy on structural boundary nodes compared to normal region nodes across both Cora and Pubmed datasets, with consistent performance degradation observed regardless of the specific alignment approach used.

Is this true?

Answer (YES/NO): YES